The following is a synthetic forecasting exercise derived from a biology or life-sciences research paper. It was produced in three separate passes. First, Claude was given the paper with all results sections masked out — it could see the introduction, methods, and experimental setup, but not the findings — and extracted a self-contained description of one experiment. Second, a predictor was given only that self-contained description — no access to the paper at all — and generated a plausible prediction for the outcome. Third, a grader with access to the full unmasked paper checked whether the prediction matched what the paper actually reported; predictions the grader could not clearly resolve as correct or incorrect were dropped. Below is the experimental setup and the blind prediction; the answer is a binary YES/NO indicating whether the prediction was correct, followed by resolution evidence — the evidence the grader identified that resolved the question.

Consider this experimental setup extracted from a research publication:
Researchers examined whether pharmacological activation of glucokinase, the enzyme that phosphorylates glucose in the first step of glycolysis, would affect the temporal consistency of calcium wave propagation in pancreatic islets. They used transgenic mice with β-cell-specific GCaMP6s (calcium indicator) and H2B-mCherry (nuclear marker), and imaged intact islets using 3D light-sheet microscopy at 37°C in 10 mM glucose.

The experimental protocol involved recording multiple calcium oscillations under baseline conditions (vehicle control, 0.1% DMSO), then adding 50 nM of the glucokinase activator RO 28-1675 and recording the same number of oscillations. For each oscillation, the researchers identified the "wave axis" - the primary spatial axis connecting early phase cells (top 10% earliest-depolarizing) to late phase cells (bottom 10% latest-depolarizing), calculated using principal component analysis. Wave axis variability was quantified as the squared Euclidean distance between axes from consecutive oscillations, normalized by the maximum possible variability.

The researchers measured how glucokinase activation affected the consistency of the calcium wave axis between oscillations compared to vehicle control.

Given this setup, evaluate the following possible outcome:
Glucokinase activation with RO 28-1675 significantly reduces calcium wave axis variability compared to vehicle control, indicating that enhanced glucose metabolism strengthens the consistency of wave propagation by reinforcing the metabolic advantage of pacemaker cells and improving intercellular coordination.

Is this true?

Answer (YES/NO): YES